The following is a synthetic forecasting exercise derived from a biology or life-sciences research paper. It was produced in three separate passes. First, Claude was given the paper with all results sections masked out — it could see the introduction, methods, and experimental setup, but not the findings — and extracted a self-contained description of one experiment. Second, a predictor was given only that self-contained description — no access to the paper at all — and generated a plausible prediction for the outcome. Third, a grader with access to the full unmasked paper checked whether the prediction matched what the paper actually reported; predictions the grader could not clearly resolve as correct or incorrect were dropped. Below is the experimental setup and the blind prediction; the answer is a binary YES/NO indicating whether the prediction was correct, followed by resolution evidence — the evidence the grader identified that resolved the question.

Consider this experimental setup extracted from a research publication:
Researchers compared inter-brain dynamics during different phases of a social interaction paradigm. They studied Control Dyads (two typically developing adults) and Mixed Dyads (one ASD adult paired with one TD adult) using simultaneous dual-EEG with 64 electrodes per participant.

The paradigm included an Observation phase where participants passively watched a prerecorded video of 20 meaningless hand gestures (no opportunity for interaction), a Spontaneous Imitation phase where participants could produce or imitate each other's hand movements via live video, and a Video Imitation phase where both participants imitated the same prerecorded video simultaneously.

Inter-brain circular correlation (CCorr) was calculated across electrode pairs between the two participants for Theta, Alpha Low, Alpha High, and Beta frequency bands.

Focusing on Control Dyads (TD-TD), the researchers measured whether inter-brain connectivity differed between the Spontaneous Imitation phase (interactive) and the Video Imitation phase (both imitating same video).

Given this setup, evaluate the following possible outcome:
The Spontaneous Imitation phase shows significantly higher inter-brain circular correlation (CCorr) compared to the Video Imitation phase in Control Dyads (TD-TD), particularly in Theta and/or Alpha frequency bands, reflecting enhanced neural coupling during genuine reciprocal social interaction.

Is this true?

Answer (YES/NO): NO